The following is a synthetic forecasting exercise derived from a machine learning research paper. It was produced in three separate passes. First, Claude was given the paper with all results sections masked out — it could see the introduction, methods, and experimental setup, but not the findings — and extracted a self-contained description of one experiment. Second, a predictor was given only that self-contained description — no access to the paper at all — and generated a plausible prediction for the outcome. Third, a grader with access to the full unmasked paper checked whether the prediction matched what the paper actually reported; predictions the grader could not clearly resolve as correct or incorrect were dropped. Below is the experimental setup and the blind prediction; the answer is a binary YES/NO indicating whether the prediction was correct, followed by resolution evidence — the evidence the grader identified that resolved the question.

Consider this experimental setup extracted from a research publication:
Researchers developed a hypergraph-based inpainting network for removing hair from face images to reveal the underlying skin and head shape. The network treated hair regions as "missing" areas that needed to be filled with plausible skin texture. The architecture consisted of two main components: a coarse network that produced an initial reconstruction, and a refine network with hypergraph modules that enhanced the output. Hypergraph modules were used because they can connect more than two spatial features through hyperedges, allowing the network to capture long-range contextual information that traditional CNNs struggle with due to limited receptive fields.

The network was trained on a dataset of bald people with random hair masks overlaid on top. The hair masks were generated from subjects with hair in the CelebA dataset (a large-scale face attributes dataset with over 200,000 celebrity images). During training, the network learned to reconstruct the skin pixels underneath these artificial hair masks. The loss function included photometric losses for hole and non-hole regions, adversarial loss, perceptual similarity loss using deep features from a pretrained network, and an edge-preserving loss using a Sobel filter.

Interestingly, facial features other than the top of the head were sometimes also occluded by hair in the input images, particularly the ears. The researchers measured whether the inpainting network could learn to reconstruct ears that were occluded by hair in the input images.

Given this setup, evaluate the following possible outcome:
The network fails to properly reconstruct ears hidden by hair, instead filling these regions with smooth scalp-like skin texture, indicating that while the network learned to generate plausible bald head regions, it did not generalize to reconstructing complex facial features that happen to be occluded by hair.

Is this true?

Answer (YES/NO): NO